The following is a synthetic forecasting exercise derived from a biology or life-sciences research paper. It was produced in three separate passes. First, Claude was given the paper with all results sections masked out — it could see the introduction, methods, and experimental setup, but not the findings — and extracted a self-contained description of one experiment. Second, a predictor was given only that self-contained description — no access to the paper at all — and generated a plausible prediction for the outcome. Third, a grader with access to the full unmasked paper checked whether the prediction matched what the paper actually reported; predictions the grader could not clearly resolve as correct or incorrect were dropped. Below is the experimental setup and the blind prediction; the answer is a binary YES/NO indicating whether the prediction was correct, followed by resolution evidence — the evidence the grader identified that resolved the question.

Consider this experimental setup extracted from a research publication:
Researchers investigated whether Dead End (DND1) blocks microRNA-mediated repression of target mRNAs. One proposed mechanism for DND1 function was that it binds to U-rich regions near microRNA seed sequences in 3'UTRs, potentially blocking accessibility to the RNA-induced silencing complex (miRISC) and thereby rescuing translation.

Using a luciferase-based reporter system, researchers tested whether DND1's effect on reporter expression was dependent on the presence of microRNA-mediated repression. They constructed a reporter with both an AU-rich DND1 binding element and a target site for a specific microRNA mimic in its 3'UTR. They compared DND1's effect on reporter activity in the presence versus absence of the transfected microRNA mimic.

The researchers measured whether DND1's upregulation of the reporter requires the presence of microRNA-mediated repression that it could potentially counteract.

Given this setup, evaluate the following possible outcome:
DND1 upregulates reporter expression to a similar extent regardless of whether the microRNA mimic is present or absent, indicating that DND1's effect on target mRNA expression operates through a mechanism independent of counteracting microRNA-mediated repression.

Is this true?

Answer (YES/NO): NO